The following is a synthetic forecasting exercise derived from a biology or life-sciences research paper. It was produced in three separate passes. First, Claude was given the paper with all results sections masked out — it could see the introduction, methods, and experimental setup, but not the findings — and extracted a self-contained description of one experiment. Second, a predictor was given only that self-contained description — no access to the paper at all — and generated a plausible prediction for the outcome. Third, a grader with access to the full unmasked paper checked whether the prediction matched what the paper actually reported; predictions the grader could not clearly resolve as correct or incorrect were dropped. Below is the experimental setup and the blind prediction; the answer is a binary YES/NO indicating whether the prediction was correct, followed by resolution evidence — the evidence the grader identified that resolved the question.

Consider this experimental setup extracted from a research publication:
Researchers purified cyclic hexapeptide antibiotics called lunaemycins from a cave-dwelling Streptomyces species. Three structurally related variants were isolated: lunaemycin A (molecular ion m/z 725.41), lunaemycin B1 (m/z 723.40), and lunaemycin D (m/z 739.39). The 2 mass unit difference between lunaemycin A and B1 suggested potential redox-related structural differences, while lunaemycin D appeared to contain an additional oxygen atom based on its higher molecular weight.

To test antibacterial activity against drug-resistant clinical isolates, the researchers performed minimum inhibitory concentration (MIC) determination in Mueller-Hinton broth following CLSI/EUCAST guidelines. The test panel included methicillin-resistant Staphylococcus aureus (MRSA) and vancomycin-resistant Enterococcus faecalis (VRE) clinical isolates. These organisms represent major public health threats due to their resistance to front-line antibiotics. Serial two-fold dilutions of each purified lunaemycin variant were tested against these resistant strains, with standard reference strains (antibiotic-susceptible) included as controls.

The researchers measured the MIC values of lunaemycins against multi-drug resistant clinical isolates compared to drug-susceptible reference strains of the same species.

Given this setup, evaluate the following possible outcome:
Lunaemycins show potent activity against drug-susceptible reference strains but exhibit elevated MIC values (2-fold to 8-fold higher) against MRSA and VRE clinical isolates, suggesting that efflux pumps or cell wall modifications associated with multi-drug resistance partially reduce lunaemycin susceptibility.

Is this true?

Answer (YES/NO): NO